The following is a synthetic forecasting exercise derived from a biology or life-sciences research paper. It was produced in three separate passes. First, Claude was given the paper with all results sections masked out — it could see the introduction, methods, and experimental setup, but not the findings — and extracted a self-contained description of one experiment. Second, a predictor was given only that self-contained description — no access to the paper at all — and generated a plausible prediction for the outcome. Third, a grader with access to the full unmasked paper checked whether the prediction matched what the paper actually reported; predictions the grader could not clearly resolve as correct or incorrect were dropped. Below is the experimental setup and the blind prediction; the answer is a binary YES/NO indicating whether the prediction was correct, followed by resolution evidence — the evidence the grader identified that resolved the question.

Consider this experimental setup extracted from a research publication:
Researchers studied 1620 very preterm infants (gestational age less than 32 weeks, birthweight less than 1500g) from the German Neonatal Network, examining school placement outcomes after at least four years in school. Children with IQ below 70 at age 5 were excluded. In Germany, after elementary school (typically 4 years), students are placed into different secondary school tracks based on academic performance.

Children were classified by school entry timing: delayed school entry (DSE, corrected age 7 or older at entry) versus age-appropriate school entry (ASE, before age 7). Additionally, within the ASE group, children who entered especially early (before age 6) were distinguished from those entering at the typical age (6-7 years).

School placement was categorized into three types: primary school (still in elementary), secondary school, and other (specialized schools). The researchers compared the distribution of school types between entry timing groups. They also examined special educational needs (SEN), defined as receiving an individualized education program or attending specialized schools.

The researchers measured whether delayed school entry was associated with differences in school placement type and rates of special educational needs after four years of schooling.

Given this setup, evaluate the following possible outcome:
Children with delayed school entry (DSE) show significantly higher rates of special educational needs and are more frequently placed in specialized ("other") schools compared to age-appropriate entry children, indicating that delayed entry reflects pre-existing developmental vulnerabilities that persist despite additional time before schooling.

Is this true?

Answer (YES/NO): YES